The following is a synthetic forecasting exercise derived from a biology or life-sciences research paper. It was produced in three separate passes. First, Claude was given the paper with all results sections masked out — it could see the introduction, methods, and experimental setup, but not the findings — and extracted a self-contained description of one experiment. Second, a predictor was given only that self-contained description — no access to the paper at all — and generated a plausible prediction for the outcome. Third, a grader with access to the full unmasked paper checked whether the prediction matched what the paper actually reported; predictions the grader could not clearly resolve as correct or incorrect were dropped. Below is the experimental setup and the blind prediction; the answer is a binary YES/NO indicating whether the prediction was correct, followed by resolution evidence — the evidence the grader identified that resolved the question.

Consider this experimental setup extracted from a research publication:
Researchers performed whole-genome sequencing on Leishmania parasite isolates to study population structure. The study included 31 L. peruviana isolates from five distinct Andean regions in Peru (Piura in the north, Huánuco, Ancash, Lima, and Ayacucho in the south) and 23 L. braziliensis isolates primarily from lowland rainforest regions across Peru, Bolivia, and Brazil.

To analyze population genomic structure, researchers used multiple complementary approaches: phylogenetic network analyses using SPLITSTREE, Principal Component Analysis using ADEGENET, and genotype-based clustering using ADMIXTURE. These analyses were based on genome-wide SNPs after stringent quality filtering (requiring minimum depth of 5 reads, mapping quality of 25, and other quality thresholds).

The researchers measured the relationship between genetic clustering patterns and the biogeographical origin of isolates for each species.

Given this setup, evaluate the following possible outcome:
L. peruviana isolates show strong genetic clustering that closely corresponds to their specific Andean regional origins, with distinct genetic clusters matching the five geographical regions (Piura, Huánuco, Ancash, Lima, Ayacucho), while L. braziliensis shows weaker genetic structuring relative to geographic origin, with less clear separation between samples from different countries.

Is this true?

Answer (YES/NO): NO